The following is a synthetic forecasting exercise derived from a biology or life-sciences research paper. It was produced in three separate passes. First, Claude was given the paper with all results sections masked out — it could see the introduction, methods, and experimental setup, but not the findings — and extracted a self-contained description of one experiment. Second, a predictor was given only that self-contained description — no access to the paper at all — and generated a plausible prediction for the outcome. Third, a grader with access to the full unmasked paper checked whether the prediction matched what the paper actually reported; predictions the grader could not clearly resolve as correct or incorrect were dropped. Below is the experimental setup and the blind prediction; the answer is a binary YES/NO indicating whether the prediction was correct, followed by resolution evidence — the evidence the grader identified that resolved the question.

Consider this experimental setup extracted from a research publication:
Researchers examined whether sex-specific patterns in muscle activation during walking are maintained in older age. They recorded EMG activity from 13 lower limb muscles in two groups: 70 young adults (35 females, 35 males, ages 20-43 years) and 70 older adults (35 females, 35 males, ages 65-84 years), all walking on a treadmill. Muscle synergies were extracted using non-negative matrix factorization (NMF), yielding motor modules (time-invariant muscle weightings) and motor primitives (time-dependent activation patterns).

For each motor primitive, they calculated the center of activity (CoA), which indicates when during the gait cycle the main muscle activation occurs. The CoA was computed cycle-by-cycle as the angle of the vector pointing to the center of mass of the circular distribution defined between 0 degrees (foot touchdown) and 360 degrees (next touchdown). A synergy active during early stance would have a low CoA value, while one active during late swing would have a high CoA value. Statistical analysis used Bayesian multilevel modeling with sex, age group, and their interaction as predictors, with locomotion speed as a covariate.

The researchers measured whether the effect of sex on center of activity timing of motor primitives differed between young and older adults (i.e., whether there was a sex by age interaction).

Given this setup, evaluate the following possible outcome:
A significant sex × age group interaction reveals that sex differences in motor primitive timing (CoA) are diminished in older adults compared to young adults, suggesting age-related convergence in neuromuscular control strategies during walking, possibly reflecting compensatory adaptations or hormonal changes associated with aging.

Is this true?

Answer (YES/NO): NO